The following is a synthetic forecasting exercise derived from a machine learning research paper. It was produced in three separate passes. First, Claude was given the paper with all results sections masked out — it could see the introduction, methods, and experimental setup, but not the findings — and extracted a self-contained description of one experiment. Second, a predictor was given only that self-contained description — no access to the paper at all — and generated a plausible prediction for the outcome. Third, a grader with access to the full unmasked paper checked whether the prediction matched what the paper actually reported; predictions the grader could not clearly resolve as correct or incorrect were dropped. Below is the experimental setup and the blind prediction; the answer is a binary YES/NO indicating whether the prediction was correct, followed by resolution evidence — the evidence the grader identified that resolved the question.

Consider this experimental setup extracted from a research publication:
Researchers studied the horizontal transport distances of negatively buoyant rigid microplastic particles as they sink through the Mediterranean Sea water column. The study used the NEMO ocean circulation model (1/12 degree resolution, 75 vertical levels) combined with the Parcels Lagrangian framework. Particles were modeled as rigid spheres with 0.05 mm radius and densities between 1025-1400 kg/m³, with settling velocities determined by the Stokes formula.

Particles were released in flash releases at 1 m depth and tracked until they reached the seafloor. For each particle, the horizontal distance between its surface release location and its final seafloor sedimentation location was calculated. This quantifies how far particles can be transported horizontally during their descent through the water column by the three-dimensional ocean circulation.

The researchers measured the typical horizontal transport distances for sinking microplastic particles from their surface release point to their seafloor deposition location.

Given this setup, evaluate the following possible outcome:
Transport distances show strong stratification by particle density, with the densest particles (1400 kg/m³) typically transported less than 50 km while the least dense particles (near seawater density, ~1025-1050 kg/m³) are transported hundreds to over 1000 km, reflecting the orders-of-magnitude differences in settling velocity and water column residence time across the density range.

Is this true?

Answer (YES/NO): NO